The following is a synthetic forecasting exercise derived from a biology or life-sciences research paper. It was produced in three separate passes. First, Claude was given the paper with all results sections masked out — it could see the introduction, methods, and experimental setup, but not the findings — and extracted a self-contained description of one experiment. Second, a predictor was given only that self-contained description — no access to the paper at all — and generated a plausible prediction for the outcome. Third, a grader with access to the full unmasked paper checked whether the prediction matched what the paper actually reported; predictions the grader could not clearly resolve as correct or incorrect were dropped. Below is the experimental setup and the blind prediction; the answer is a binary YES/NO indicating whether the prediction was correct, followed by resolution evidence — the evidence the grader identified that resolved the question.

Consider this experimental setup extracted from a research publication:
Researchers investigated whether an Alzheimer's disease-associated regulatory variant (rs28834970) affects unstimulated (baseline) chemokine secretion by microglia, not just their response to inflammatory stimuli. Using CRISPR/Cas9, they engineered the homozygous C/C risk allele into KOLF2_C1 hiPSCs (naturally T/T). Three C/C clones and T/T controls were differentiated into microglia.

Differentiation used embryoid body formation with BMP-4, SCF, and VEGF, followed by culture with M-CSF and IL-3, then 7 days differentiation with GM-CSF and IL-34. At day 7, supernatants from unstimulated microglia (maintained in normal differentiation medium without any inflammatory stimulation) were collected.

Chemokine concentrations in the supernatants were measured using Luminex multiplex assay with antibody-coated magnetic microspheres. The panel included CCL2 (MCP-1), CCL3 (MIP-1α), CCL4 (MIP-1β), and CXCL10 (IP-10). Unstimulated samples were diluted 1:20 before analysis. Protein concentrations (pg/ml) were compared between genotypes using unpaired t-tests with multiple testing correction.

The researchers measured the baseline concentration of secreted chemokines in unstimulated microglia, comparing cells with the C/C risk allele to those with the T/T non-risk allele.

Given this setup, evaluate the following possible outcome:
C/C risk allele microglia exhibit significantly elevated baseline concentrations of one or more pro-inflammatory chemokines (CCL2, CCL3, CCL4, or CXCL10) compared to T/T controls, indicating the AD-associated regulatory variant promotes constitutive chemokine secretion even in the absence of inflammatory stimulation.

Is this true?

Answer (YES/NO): NO